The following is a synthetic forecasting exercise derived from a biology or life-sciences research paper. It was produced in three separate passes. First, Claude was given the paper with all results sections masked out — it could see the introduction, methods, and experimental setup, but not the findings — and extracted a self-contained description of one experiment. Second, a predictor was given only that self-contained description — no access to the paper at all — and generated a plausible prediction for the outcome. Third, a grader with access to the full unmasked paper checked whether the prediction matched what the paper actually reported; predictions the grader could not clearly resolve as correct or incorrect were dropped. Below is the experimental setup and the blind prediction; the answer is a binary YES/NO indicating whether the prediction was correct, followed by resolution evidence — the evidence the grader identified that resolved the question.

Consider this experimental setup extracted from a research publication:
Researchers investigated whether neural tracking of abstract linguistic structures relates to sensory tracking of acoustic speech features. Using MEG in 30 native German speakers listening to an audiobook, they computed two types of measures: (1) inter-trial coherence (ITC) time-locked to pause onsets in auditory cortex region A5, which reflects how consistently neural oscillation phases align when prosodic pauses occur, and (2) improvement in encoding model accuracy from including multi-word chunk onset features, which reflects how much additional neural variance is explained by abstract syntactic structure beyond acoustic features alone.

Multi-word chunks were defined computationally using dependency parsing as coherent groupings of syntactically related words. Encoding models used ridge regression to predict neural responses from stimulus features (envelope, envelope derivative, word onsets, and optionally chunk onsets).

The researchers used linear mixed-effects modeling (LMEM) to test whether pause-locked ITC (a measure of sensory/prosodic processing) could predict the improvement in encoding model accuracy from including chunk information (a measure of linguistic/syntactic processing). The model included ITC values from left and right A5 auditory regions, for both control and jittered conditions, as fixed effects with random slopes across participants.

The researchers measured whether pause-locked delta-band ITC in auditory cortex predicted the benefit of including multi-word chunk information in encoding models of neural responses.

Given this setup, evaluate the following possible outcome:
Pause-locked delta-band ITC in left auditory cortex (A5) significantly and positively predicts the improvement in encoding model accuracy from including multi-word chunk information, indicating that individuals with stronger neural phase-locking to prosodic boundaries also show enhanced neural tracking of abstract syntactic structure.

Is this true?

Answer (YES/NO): NO